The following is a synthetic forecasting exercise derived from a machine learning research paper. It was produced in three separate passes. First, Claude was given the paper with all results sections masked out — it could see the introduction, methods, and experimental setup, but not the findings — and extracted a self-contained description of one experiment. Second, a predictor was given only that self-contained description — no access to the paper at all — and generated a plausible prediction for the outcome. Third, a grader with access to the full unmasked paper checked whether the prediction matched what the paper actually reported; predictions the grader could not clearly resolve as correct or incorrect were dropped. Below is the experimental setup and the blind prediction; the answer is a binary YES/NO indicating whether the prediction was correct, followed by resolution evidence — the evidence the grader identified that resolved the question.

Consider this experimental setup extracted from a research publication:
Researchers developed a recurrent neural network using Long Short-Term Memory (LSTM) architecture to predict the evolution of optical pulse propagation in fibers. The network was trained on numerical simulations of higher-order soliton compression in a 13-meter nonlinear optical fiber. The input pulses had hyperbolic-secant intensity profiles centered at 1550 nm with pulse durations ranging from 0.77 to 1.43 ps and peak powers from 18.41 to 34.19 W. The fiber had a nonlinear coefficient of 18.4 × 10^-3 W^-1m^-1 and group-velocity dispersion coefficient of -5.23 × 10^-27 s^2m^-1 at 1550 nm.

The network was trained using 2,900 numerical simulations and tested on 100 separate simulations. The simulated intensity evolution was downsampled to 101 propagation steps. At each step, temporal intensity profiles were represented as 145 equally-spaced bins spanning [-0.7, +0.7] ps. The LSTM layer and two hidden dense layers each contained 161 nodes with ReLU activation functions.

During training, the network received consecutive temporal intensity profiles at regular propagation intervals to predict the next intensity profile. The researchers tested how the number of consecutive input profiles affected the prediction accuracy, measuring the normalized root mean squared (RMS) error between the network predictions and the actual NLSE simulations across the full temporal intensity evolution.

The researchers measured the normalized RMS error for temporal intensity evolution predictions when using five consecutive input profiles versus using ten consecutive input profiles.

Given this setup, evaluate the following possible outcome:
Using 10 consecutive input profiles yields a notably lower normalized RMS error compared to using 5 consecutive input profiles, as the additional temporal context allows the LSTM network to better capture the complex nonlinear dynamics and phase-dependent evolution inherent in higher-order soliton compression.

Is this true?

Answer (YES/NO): YES